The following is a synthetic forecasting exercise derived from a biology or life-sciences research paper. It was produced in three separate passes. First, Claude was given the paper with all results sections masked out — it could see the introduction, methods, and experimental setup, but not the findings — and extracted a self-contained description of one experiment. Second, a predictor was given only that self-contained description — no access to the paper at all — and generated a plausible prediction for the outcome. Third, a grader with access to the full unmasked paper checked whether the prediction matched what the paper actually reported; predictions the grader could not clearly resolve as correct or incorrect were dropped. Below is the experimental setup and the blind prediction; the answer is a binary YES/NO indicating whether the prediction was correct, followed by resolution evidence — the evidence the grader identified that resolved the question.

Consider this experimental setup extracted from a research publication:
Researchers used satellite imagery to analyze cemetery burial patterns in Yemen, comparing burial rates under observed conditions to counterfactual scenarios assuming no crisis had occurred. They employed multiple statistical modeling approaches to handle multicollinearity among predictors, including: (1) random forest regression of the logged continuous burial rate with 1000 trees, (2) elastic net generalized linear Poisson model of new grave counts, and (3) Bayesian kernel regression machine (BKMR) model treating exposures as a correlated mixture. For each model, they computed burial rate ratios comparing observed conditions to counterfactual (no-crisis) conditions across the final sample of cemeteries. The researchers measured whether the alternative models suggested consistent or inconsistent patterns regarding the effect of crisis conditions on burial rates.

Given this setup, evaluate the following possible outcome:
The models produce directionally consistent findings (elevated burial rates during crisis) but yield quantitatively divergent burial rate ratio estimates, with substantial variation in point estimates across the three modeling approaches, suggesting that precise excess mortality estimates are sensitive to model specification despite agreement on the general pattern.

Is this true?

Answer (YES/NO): YES